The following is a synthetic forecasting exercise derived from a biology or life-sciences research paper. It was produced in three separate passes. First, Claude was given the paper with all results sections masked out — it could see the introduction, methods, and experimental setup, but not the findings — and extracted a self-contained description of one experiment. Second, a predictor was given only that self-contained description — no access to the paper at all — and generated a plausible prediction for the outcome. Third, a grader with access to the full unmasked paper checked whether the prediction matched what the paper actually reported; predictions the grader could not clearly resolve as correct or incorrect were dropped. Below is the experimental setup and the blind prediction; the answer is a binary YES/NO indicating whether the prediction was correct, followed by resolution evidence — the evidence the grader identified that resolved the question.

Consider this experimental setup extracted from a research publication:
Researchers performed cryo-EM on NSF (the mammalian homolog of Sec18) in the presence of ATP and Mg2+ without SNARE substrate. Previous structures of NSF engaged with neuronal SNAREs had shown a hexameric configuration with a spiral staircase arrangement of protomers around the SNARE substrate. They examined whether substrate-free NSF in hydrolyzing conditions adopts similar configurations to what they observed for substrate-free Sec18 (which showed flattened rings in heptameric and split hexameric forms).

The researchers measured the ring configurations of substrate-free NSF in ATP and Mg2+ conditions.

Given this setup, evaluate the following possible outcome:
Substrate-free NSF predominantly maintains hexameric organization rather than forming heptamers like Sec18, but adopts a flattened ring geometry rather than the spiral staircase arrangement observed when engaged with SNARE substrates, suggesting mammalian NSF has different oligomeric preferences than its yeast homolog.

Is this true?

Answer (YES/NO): NO